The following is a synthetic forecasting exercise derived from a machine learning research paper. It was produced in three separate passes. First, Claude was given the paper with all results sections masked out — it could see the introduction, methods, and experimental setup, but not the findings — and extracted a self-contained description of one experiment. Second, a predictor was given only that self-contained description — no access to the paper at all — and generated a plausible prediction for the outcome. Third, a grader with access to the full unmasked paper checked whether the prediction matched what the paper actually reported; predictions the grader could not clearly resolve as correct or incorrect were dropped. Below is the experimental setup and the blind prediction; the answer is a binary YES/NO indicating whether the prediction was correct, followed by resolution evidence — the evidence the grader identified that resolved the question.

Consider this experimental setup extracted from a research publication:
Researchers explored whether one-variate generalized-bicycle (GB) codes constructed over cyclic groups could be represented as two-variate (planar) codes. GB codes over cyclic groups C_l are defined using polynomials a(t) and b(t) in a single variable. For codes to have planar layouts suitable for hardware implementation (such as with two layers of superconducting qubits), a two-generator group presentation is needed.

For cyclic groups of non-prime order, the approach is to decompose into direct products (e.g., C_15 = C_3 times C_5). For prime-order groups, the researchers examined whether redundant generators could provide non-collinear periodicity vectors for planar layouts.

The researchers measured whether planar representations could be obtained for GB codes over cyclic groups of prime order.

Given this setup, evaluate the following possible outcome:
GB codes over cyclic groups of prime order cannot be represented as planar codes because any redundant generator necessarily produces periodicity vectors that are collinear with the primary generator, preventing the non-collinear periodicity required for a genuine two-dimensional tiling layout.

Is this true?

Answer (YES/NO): NO